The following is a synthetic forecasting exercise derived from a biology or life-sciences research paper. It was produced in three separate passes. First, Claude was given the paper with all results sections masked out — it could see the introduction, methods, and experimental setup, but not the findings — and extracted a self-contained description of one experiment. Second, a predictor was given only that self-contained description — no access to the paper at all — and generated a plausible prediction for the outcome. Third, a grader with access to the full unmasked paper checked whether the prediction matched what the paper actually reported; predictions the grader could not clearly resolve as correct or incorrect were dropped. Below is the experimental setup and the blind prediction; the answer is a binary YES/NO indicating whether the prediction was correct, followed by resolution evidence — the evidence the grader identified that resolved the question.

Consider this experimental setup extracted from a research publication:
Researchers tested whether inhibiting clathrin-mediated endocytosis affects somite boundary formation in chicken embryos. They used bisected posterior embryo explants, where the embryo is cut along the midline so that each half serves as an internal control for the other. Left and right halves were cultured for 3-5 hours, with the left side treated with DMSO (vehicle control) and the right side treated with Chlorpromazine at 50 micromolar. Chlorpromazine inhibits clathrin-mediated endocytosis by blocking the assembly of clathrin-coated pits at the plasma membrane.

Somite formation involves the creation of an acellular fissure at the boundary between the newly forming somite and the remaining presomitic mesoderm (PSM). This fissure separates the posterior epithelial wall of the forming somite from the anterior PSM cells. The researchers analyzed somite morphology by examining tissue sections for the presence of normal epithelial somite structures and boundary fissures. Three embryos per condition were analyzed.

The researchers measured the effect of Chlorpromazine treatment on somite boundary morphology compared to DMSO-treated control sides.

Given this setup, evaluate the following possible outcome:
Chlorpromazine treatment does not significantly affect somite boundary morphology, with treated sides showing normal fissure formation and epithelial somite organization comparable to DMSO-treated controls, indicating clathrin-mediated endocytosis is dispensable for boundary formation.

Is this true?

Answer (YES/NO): NO